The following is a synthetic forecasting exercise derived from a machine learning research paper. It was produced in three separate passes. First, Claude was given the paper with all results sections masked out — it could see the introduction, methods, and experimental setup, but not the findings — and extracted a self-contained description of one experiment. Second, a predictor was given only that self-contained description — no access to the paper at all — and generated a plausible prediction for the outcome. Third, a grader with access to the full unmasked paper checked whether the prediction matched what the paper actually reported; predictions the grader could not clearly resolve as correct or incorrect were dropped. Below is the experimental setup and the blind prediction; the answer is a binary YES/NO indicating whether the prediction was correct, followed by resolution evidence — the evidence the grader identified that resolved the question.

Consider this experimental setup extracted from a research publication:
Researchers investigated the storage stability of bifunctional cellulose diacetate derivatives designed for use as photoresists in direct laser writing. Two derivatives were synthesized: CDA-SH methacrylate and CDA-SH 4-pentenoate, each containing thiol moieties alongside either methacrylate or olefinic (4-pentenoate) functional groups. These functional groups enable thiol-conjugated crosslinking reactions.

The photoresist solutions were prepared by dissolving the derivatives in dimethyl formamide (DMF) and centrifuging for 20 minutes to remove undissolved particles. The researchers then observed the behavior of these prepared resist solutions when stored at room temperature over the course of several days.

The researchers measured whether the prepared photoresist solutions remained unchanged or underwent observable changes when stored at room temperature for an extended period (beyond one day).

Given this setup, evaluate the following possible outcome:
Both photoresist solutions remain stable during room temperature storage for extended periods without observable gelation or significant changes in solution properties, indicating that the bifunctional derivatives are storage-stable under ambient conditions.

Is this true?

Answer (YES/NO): NO